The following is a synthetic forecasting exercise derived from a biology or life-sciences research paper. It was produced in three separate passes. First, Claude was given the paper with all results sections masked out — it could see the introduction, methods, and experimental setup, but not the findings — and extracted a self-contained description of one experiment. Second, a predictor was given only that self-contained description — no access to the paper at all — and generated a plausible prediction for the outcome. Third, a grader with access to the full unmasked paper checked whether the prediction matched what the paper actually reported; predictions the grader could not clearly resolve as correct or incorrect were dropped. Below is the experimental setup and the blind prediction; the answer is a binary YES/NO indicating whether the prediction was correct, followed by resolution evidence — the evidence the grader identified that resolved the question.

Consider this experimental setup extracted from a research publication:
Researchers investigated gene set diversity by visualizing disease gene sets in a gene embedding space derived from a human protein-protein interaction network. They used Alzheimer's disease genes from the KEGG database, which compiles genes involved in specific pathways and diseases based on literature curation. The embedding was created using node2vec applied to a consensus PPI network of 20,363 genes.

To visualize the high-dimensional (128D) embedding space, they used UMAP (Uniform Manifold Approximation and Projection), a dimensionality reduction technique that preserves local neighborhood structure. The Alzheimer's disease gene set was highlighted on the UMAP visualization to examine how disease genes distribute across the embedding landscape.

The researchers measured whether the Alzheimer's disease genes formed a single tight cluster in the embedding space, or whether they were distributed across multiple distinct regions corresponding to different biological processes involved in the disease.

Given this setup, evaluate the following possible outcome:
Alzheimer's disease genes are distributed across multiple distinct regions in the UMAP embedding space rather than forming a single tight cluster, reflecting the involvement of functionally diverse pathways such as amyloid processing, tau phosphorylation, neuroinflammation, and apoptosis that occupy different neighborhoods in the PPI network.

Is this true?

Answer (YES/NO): YES